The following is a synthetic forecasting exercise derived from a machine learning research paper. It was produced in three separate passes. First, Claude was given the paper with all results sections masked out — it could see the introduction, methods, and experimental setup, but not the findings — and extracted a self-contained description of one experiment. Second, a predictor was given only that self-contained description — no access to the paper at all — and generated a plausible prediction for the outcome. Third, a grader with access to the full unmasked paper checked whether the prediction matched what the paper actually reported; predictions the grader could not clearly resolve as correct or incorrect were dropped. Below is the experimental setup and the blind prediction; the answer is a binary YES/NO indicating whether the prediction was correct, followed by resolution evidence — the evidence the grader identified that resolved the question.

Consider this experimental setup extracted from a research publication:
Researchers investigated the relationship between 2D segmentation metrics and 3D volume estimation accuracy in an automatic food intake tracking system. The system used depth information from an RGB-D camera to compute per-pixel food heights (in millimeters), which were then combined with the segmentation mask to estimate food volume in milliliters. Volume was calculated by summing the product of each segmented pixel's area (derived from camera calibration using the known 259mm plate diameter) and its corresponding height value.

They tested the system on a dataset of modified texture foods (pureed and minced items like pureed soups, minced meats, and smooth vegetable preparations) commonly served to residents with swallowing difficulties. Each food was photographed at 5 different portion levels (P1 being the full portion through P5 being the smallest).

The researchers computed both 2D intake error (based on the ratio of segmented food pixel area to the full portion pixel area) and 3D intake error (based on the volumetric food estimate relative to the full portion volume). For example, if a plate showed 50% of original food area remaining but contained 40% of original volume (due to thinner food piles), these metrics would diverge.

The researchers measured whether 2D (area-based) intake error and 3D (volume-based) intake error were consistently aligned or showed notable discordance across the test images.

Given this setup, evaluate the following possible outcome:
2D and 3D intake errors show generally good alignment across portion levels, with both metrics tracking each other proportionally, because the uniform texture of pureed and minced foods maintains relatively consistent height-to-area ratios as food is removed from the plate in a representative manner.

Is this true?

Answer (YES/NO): NO